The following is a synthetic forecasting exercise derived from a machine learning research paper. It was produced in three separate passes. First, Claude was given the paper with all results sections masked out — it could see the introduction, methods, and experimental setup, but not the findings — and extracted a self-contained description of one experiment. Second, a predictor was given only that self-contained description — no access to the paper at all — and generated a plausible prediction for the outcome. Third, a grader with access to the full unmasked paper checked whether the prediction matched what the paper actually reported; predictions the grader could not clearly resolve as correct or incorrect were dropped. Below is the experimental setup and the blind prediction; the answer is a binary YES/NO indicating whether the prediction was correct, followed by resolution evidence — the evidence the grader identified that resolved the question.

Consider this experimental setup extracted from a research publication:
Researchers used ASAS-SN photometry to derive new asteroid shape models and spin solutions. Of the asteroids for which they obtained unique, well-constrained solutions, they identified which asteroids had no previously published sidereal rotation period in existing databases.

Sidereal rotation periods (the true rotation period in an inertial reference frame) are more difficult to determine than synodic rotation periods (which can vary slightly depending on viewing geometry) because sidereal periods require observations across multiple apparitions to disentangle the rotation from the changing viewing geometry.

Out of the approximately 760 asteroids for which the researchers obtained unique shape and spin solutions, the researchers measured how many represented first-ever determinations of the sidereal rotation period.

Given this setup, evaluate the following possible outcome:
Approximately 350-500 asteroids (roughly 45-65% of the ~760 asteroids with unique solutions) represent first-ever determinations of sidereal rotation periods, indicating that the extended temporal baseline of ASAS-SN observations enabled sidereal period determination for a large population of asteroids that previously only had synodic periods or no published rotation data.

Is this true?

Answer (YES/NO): NO